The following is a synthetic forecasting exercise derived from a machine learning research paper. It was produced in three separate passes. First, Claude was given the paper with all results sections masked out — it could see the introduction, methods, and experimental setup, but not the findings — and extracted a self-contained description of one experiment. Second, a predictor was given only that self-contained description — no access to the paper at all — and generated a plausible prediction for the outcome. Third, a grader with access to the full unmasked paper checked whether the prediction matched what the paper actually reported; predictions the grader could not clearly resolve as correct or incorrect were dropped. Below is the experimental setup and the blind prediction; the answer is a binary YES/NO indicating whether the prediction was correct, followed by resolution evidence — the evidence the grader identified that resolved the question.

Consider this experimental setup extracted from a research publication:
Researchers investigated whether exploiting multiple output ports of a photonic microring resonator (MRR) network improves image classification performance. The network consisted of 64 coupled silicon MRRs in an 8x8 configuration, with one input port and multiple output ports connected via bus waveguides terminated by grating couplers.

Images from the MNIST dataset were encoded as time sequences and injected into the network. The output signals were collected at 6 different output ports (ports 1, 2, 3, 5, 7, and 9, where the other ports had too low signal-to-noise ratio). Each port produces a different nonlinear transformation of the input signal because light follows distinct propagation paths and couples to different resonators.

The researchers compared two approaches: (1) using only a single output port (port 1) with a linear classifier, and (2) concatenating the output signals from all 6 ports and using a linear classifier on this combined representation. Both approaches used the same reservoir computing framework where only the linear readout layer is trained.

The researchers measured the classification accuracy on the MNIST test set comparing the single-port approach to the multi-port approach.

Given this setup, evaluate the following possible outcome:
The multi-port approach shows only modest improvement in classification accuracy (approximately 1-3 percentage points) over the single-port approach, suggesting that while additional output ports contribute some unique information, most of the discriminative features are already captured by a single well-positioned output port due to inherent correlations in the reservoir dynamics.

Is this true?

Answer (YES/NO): YES